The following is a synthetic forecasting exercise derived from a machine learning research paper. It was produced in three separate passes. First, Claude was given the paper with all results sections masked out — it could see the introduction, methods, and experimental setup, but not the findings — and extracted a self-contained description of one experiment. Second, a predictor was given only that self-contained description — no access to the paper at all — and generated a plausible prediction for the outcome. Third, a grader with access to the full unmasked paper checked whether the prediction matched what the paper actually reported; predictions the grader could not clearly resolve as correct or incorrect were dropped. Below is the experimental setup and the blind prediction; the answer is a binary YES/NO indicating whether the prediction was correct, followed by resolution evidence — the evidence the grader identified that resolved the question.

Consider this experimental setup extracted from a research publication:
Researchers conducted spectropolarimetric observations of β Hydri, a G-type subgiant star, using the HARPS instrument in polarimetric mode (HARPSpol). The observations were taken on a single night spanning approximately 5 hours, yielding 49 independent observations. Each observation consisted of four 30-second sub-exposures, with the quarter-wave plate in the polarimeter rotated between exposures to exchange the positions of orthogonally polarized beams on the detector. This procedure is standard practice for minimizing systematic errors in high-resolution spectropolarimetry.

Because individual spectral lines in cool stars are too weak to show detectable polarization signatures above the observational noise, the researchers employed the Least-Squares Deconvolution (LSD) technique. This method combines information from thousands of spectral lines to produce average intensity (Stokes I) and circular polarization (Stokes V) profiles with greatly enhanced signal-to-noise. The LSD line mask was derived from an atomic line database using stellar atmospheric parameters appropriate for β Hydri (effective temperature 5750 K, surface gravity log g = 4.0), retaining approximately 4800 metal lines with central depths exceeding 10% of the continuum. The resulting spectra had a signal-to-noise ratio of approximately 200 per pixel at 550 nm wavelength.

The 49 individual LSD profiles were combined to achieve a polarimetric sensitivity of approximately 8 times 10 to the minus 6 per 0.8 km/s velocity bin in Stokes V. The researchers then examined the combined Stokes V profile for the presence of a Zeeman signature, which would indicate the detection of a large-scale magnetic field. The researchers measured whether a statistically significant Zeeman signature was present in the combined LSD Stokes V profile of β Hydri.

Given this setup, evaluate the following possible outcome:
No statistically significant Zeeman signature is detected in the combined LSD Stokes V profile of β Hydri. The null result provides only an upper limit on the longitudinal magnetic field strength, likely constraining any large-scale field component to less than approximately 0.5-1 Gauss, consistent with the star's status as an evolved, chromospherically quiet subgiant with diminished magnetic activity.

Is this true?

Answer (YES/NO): NO